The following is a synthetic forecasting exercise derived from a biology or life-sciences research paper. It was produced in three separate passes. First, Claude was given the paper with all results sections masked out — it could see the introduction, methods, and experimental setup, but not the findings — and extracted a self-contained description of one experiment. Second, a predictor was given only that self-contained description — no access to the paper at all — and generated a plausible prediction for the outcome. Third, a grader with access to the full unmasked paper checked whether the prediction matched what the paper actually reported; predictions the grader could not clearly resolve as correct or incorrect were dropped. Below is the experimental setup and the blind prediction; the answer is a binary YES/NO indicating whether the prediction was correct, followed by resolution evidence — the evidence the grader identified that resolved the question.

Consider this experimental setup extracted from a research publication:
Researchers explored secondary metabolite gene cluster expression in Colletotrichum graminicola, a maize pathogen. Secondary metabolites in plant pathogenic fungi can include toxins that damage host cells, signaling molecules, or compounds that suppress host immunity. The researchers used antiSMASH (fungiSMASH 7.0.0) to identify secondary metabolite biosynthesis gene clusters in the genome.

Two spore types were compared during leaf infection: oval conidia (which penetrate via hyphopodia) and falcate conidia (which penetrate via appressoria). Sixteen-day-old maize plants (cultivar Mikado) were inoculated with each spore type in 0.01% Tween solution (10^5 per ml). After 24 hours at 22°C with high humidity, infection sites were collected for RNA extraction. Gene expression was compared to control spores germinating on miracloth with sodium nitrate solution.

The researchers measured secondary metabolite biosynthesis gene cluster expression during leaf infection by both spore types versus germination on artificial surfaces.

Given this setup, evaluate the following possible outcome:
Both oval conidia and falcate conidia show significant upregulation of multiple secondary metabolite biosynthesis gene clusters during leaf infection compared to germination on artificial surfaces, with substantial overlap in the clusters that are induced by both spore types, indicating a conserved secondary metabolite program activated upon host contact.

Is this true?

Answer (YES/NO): YES